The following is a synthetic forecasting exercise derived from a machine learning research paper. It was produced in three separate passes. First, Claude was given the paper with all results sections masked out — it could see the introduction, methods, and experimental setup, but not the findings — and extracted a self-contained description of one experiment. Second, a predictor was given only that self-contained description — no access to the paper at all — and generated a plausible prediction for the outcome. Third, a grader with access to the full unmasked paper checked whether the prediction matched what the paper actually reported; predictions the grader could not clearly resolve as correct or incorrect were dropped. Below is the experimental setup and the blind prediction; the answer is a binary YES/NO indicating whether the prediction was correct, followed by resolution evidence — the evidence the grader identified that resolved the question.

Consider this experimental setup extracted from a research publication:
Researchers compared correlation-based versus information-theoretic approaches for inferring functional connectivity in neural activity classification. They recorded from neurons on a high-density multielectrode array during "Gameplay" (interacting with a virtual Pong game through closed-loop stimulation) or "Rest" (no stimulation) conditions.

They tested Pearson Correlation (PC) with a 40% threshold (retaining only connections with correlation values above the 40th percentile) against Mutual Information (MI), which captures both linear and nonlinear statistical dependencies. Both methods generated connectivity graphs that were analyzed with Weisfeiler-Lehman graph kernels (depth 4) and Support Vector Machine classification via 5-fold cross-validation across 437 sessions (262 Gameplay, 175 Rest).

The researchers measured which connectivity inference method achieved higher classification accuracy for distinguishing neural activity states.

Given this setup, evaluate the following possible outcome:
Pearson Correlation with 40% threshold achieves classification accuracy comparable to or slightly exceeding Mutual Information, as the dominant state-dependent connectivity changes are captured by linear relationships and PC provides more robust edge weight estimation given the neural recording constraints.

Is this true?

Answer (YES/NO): NO